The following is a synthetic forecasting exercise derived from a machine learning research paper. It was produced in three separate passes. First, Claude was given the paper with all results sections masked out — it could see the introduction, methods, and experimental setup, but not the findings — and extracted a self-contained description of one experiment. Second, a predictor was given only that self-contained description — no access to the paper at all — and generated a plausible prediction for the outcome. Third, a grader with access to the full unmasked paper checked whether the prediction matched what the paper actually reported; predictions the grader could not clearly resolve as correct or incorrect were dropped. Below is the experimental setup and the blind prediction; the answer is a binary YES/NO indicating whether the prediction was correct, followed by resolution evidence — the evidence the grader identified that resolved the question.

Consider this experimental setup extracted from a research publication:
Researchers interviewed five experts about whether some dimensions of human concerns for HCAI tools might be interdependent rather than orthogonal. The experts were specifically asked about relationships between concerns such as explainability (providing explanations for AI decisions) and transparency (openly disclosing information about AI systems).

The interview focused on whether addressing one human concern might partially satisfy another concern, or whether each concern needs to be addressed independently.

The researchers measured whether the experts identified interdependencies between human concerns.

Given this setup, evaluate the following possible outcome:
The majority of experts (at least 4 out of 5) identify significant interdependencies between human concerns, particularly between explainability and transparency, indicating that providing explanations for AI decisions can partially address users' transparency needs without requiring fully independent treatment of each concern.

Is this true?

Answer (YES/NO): NO